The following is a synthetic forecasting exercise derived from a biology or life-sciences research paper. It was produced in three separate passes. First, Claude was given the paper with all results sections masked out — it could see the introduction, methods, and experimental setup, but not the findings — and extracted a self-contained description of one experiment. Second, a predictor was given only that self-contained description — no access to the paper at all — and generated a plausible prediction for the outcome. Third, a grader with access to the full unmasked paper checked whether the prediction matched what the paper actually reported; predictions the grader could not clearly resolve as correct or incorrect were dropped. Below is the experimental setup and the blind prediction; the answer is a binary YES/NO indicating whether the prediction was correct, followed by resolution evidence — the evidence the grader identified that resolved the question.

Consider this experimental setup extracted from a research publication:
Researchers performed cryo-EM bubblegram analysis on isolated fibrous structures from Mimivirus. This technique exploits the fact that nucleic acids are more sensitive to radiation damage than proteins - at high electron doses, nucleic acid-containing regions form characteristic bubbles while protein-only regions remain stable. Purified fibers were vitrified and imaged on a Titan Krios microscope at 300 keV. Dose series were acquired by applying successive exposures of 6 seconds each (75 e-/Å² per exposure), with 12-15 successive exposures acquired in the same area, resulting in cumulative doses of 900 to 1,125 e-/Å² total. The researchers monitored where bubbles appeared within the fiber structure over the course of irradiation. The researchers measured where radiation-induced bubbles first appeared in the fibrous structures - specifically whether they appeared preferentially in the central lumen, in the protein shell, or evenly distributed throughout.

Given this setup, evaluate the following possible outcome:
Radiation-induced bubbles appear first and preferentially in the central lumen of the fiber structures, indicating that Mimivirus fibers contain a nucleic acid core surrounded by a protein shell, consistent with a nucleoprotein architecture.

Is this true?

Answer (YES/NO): YES